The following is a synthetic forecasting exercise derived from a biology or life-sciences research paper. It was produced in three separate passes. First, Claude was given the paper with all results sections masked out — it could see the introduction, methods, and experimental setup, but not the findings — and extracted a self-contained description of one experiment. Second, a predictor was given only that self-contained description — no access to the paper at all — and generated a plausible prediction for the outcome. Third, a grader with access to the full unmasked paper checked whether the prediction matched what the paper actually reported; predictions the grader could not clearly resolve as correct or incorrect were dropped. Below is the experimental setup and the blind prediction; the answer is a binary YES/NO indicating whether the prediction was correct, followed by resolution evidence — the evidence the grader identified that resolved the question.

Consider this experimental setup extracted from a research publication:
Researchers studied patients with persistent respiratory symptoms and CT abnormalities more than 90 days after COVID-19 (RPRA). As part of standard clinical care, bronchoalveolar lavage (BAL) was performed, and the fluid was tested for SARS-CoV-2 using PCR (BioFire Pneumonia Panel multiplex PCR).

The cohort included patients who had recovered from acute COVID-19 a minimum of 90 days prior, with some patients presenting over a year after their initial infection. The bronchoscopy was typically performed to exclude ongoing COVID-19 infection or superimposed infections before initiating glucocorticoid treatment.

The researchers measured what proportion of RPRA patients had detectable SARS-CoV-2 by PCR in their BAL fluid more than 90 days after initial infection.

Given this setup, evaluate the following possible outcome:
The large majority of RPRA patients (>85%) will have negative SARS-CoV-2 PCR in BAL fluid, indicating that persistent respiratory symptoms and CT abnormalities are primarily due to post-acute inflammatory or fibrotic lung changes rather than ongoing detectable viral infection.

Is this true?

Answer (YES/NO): NO